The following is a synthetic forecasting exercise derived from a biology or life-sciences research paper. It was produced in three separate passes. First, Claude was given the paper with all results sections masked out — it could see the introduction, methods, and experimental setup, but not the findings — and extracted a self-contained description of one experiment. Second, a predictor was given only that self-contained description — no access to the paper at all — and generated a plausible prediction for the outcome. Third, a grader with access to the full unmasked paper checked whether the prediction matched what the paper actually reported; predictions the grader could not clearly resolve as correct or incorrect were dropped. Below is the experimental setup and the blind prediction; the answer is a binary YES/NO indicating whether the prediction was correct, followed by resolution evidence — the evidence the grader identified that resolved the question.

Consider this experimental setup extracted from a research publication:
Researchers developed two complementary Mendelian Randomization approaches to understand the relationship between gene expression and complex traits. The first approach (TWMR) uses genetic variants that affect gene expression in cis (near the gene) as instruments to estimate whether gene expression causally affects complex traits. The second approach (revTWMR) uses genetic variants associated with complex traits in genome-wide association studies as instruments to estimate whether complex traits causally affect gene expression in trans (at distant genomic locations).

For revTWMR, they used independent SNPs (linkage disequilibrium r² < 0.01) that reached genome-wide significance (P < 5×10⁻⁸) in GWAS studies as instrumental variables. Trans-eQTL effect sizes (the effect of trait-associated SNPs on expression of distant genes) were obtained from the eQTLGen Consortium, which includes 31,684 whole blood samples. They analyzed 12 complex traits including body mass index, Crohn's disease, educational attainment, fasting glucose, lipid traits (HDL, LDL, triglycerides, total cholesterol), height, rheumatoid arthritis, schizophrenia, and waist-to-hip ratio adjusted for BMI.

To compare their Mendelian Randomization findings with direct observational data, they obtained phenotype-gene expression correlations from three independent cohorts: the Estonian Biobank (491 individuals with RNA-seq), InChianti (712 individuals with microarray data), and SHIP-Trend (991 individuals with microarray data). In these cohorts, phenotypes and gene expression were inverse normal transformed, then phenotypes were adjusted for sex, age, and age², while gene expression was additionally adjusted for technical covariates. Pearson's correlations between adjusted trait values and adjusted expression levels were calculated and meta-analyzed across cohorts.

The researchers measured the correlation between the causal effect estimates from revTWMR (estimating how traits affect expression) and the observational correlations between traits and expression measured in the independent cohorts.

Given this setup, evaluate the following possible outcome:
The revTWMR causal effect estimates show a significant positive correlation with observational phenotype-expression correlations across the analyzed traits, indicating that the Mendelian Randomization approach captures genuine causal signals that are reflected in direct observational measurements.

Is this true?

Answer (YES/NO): YES